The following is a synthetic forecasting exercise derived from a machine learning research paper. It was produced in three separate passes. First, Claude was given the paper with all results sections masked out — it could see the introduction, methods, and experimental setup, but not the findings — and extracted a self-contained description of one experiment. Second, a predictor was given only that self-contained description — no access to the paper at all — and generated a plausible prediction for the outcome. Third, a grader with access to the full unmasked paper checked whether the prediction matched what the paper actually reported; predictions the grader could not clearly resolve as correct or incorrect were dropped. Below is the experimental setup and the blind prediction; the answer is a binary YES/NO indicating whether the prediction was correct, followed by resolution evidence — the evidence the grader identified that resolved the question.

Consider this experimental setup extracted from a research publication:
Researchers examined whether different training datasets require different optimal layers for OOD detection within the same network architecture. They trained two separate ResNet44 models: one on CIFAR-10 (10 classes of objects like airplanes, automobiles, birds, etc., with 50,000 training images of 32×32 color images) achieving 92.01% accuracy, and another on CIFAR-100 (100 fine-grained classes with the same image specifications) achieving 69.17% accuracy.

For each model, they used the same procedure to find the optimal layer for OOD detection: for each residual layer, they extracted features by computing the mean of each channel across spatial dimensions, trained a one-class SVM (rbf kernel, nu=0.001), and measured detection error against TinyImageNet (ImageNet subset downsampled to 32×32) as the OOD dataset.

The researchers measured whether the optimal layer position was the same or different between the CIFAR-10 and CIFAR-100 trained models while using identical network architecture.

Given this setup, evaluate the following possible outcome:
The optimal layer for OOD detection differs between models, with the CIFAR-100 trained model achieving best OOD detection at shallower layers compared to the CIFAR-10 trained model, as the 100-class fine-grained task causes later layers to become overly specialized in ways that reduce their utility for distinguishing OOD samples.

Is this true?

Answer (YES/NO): YES